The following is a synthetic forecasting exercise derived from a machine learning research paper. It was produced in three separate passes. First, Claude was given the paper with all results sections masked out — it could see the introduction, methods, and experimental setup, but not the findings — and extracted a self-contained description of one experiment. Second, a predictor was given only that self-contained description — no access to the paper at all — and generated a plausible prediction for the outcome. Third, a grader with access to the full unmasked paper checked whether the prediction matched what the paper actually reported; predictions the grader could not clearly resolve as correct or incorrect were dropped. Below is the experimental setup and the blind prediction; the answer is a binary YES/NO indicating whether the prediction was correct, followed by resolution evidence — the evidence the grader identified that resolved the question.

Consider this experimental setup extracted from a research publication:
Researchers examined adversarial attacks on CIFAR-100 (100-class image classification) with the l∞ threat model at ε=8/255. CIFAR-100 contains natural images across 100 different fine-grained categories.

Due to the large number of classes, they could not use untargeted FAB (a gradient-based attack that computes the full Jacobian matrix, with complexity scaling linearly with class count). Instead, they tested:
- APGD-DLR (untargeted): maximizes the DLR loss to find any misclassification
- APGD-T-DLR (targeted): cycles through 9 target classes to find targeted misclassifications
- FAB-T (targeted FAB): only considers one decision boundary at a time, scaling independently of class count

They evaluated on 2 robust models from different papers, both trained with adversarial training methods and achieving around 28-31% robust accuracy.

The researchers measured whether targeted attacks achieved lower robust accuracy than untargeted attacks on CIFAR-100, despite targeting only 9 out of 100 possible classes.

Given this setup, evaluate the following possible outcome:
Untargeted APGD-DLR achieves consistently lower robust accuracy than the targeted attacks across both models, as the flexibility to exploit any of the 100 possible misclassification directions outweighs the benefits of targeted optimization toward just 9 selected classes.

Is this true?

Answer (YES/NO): NO